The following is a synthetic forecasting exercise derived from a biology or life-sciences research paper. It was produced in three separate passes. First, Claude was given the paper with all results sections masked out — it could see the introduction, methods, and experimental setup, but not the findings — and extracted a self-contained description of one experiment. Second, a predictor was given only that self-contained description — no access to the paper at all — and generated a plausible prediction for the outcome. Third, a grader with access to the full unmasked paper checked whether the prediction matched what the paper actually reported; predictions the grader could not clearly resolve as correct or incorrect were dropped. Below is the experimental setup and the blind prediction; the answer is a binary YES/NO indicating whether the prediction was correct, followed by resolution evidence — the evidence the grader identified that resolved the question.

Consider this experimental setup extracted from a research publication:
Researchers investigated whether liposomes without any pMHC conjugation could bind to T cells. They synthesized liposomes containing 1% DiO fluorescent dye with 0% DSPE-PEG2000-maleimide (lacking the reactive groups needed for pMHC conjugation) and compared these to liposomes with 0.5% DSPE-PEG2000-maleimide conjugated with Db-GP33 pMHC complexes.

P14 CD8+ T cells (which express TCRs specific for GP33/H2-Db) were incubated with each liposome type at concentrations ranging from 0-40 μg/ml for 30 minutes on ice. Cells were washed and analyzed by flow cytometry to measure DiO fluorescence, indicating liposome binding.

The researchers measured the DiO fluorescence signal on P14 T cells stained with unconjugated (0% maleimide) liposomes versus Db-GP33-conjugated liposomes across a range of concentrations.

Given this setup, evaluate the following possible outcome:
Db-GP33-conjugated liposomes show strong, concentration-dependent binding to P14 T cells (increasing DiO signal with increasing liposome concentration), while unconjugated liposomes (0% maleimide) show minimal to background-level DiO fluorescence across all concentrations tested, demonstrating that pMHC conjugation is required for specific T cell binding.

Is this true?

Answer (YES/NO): YES